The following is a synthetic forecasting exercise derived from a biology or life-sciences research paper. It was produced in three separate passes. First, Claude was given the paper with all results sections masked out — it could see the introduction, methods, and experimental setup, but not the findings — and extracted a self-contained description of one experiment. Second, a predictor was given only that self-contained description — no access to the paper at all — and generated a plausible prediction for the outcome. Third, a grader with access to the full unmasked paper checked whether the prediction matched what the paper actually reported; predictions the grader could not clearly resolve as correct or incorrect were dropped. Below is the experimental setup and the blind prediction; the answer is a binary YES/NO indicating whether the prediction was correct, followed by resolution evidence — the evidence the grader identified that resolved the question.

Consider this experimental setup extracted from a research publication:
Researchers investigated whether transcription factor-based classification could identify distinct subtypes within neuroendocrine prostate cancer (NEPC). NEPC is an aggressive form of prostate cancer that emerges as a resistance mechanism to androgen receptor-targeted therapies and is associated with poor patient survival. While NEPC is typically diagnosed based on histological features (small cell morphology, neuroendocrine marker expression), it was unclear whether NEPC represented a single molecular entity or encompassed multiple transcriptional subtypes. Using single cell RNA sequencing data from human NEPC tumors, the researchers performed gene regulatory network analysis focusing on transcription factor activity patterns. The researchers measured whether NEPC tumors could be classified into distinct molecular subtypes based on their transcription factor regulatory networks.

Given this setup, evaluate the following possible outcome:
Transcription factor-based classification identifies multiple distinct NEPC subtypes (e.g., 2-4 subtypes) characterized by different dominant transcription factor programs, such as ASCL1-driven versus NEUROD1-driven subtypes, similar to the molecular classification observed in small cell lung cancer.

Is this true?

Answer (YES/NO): YES